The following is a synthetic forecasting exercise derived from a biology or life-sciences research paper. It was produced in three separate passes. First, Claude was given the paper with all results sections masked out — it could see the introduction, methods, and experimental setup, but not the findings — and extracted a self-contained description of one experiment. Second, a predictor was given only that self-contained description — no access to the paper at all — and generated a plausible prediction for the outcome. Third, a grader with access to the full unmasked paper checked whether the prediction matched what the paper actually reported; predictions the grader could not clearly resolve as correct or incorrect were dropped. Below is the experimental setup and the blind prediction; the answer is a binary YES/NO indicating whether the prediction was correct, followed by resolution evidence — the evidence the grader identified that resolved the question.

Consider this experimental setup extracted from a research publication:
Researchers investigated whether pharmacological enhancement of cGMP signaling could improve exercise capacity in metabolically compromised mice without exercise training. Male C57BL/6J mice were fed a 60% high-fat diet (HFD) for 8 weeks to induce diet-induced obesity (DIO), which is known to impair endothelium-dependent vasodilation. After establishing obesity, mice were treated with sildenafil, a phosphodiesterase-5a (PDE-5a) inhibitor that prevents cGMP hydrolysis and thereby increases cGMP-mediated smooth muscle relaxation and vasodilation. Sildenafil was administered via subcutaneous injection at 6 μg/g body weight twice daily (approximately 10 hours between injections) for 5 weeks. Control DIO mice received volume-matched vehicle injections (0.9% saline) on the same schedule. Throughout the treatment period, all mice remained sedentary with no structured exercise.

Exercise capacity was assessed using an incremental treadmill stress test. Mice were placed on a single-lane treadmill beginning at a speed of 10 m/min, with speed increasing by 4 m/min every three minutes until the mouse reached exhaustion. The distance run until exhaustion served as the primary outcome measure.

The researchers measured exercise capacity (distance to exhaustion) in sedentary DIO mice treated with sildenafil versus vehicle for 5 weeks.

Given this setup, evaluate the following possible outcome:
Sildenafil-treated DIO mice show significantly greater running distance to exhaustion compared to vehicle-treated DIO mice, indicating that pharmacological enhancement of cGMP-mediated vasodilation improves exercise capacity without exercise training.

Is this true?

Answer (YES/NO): NO